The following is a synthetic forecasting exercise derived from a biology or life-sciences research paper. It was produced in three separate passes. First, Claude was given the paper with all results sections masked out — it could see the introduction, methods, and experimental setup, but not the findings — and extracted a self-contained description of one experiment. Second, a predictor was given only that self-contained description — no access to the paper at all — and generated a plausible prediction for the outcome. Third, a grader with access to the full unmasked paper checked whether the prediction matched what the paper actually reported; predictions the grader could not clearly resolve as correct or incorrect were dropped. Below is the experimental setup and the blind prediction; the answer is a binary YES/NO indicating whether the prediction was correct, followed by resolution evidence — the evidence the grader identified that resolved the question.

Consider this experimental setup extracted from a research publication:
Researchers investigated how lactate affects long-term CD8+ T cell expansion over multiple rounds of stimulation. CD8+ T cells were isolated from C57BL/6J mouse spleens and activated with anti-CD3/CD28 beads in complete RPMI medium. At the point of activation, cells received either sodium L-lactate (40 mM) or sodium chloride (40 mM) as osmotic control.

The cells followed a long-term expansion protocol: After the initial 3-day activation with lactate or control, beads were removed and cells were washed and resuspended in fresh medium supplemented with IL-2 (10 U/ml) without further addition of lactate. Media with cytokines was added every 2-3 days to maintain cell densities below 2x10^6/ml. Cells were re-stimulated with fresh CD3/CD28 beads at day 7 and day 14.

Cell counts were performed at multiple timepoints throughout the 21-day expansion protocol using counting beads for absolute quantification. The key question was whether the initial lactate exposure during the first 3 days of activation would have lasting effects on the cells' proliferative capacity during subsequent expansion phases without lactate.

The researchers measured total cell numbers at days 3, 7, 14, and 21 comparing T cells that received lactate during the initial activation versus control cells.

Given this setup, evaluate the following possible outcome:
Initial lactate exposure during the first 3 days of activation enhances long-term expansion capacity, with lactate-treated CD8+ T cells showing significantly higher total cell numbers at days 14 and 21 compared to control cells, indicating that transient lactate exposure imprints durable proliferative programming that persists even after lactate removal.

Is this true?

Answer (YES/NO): YES